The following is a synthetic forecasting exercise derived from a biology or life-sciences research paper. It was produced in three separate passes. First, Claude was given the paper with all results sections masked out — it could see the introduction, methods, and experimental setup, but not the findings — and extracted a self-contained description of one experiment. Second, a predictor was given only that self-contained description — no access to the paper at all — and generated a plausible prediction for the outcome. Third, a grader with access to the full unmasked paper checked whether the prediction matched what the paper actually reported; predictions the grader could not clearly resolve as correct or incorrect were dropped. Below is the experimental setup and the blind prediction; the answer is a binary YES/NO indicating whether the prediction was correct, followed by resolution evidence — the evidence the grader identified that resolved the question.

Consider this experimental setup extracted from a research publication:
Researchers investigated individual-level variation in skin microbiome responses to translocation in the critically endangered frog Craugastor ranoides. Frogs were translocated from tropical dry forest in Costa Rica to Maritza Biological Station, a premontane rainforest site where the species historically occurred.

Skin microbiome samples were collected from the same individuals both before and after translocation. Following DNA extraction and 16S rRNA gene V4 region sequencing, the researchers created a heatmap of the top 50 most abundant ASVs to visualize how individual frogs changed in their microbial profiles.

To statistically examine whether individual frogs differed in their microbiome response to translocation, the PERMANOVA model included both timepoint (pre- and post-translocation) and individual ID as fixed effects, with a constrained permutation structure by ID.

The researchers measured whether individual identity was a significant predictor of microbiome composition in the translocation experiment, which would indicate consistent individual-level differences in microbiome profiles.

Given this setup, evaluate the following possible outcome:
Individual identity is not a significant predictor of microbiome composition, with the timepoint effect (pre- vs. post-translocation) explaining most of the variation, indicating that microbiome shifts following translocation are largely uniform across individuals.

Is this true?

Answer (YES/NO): NO